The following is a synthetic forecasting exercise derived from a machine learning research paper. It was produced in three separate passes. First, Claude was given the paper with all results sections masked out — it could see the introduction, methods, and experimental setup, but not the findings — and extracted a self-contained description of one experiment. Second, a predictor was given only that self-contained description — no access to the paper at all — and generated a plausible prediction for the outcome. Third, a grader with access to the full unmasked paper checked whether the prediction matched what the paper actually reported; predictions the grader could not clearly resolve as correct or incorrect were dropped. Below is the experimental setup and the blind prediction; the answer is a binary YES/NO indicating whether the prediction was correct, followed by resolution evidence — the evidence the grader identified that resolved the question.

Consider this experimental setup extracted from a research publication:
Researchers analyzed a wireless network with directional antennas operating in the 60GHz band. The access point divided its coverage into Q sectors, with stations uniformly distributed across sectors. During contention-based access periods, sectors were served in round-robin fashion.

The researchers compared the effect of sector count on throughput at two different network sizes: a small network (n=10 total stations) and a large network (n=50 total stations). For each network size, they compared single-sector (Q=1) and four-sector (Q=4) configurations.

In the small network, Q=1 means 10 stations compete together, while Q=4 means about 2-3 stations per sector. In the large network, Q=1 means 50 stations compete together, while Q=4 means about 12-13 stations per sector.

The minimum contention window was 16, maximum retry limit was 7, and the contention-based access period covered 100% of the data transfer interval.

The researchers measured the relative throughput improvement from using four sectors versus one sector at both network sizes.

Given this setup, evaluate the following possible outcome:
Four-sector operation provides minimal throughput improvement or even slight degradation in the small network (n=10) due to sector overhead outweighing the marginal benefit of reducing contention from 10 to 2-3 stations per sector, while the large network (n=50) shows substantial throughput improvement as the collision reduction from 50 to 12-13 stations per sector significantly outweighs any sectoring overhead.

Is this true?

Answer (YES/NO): YES